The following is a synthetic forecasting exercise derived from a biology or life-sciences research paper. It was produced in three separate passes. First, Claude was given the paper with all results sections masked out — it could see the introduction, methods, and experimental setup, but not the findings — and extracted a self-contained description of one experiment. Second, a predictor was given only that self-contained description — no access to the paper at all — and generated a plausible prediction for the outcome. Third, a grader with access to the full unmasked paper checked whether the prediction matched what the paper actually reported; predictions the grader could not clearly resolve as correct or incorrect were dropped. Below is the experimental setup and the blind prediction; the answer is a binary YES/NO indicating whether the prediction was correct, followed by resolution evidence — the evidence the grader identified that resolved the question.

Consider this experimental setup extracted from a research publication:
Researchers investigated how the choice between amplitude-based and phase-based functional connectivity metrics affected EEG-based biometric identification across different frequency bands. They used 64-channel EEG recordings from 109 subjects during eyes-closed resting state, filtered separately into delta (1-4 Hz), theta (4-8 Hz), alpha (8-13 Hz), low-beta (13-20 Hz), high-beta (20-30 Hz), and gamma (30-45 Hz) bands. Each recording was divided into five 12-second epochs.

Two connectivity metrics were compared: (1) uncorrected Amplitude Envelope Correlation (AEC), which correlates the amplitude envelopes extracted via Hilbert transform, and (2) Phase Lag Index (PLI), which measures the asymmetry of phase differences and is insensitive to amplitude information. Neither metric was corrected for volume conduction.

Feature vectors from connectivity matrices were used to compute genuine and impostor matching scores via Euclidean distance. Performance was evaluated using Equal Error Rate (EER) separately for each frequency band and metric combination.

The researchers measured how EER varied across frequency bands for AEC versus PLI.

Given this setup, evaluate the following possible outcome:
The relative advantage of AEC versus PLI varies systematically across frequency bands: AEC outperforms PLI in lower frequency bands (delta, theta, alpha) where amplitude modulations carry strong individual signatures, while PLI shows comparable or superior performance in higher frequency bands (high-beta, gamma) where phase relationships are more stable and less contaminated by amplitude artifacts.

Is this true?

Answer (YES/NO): NO